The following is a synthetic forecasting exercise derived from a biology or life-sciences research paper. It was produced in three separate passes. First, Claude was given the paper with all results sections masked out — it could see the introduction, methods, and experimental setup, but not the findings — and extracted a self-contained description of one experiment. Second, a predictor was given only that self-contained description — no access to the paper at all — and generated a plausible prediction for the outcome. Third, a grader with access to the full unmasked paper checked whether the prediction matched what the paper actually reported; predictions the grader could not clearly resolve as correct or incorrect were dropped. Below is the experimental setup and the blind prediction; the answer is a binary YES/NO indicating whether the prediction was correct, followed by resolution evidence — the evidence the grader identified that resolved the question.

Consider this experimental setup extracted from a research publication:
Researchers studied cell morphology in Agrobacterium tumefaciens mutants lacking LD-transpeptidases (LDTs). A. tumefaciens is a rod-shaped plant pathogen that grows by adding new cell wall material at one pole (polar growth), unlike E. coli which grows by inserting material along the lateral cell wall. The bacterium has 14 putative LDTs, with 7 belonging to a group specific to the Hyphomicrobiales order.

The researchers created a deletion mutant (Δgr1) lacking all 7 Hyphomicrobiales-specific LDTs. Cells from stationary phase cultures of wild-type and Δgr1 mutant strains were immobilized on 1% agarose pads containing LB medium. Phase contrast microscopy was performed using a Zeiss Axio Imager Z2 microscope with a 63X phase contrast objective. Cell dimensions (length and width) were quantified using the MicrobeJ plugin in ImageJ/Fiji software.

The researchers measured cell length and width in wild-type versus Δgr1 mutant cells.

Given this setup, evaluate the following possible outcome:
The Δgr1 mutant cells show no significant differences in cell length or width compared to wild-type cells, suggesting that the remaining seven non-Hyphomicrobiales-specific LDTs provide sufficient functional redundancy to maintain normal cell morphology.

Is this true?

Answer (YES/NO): YES